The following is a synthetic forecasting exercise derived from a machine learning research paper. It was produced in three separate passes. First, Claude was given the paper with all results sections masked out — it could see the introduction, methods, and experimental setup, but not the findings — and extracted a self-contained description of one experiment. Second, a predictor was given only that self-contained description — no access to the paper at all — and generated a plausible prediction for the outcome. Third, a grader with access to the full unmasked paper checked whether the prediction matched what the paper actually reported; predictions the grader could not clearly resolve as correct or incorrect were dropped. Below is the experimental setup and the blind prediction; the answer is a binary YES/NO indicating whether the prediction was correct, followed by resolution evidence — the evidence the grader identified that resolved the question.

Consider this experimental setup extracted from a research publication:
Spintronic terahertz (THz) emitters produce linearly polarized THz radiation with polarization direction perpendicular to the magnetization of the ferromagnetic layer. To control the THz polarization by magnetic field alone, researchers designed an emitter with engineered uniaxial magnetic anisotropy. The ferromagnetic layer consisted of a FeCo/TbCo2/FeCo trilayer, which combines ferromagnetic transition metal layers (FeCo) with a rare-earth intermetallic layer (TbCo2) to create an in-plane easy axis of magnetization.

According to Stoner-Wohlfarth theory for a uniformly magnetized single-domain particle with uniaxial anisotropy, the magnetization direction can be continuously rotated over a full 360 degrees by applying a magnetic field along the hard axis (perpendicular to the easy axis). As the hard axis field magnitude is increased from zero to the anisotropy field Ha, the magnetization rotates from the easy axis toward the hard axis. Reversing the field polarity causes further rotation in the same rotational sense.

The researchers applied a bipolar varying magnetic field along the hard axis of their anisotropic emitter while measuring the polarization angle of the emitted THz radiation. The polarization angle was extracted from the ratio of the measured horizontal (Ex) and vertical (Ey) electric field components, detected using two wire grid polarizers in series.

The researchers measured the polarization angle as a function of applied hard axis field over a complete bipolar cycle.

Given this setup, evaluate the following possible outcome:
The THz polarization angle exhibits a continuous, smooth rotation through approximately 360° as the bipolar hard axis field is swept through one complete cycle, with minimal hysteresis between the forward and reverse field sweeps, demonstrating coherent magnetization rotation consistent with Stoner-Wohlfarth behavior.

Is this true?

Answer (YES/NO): NO